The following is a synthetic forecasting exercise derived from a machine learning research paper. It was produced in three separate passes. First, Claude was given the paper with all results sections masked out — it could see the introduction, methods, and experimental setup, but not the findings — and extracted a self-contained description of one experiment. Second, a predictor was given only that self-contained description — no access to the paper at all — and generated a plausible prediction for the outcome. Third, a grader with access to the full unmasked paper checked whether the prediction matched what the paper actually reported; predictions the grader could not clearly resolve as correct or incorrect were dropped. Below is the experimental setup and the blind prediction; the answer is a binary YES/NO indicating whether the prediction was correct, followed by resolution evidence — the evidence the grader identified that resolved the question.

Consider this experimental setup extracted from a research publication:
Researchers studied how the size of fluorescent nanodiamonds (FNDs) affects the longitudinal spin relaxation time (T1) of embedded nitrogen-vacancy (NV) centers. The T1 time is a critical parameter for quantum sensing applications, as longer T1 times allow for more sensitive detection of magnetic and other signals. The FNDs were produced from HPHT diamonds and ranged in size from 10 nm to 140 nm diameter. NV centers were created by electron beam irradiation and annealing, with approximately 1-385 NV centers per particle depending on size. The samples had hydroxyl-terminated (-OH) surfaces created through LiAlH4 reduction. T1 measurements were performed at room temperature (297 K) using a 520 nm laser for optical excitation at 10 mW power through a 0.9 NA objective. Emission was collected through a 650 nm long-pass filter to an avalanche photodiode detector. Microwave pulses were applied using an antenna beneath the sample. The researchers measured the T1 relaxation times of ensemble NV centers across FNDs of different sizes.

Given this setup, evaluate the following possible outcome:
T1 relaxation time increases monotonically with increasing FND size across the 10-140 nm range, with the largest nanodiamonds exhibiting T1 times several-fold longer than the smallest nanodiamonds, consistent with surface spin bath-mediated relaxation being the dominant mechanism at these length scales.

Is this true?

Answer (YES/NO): NO